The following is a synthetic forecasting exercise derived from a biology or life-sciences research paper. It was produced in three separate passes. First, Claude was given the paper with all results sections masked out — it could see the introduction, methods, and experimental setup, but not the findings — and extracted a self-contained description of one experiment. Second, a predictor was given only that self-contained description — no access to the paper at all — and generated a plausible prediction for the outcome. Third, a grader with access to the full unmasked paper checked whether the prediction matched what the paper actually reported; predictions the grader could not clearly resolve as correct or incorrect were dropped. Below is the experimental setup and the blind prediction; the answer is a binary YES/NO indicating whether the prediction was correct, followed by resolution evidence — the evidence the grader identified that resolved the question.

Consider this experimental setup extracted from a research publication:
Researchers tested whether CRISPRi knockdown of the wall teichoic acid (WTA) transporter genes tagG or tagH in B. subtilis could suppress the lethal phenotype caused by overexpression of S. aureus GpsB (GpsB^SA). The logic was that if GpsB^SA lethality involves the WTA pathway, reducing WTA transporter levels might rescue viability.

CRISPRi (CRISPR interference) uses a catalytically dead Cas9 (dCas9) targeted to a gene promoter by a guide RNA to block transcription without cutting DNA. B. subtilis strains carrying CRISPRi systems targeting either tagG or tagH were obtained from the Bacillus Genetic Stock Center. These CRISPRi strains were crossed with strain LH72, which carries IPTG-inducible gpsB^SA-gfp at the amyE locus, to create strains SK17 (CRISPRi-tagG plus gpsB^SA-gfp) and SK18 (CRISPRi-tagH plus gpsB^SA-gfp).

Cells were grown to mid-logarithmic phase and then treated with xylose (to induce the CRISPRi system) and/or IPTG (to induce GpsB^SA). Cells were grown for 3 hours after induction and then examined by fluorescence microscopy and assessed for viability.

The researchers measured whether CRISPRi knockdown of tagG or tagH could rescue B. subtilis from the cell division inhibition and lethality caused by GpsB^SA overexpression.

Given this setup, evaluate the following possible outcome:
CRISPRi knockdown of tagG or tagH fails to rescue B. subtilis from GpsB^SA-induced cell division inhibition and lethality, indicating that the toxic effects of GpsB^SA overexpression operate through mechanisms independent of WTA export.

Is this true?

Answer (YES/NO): NO